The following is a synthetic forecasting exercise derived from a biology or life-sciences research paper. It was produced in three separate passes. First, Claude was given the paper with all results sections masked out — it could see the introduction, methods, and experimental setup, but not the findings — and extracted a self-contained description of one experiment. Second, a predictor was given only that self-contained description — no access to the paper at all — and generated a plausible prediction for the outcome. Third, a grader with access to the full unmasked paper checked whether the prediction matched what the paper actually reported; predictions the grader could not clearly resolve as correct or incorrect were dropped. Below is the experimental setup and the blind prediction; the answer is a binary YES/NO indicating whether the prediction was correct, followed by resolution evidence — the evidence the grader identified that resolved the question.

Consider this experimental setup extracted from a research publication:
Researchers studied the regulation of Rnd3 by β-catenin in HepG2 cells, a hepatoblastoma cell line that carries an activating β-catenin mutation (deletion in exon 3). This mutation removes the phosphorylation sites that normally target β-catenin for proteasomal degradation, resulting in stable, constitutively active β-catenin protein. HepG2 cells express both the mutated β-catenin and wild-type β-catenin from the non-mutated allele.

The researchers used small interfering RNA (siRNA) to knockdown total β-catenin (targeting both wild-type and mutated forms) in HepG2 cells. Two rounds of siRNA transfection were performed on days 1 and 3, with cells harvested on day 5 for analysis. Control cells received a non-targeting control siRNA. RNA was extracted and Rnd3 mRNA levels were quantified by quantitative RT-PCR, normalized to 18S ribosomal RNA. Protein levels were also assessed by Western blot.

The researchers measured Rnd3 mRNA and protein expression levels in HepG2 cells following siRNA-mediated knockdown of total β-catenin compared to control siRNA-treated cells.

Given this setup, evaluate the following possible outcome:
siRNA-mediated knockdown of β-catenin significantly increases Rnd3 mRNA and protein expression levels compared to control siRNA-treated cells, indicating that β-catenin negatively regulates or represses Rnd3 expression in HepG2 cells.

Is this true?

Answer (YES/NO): YES